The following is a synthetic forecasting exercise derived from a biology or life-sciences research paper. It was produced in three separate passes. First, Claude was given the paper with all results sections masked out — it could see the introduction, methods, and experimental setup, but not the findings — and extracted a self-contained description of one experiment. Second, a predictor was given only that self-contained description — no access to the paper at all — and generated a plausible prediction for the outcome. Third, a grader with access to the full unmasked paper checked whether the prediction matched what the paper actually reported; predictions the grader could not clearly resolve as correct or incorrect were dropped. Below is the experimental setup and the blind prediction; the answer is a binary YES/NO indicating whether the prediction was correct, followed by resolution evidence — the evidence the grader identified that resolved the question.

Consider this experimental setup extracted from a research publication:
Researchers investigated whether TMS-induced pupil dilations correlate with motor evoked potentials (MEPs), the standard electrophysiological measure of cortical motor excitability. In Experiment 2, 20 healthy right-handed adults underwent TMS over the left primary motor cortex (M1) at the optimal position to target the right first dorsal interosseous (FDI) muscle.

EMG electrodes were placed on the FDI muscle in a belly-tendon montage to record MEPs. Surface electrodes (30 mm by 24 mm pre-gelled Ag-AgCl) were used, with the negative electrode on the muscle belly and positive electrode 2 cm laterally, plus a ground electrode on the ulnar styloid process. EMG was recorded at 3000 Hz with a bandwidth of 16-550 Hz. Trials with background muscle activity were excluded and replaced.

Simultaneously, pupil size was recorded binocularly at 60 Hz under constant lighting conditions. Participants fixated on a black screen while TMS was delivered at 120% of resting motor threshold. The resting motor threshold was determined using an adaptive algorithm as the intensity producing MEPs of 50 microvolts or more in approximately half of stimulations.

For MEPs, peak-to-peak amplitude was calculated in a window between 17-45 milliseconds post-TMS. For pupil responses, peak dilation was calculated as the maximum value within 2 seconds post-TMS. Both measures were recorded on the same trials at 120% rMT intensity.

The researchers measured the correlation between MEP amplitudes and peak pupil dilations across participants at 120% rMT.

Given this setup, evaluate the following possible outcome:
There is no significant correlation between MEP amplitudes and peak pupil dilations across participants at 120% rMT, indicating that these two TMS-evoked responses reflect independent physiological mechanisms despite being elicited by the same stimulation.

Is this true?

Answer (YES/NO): YES